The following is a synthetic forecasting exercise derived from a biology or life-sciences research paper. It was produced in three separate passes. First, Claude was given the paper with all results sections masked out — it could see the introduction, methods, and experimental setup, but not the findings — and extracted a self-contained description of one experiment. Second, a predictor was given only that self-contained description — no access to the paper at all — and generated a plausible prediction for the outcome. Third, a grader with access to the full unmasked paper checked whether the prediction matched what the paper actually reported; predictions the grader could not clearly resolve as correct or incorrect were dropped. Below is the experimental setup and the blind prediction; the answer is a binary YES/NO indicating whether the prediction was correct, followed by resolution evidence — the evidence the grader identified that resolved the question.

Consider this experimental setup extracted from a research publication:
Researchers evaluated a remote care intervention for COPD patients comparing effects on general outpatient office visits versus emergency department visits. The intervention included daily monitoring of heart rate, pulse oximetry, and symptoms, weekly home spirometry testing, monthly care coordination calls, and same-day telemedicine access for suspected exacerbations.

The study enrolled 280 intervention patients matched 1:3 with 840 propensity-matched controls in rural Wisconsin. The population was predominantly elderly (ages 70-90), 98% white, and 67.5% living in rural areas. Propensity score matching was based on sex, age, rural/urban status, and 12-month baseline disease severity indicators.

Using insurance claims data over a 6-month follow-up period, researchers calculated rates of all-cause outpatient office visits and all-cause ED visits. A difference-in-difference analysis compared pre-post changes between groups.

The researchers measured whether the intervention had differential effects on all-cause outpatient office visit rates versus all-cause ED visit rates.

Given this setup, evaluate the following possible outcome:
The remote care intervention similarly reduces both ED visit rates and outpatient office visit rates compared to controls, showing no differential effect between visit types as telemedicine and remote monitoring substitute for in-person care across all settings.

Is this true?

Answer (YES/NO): NO